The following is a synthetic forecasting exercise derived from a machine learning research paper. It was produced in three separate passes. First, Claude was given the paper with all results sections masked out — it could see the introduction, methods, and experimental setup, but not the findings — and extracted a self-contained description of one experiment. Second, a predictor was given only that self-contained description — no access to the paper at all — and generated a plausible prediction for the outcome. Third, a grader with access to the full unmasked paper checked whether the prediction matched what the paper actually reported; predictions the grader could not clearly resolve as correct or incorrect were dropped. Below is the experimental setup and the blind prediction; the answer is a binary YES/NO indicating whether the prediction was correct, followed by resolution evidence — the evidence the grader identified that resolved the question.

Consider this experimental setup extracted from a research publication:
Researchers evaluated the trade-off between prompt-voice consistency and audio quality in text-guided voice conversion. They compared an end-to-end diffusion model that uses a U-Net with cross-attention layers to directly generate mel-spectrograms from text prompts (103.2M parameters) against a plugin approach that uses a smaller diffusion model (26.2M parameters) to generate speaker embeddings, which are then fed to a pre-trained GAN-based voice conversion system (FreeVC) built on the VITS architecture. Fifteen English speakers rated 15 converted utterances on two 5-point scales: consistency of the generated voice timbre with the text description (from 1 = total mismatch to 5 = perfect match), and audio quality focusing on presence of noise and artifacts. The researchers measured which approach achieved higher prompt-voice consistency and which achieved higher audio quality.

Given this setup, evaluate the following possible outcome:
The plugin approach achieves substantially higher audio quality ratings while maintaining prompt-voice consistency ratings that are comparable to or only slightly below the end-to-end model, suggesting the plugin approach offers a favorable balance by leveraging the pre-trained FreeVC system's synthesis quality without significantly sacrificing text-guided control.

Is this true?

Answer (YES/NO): NO